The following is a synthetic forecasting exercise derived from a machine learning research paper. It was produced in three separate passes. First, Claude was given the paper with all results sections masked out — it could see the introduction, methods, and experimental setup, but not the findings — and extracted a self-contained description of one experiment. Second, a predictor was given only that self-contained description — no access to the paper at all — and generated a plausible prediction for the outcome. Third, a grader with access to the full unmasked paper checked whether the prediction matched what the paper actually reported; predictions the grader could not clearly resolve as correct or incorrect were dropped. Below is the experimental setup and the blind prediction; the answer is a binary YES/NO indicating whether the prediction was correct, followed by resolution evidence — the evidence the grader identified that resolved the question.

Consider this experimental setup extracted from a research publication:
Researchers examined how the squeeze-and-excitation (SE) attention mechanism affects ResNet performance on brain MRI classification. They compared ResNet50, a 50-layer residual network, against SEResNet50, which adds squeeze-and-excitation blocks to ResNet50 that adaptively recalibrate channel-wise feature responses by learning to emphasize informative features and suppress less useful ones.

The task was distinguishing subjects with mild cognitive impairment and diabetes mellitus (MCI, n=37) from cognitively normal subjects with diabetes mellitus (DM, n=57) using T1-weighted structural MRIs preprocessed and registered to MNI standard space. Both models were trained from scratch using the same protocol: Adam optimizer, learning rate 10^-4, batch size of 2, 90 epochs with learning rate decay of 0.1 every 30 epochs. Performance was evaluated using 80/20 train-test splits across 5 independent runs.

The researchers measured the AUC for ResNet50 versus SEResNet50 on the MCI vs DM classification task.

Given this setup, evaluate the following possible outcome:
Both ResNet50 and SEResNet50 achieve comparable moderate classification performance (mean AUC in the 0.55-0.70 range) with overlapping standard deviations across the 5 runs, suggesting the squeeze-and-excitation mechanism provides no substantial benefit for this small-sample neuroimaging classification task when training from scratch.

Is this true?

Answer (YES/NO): YES